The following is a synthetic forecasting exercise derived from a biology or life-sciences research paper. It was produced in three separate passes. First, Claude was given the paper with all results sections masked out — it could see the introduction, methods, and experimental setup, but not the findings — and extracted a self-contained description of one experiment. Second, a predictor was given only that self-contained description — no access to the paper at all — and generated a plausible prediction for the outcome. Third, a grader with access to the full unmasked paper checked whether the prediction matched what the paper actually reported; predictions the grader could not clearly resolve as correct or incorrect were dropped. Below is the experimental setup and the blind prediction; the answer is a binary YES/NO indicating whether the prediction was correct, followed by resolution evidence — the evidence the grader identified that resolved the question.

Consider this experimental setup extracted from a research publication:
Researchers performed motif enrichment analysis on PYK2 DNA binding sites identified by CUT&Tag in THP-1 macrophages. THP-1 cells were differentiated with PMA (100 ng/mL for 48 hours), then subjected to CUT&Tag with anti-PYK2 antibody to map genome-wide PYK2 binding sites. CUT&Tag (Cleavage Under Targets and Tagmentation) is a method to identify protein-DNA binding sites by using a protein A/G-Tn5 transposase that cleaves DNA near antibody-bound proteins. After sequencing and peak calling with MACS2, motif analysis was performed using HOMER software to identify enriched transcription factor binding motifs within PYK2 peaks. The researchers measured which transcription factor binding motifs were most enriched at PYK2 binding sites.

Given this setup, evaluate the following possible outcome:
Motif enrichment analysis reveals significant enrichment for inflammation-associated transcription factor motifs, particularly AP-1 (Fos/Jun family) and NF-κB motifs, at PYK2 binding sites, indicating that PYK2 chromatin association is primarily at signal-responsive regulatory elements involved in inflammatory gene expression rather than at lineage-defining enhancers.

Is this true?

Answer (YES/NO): NO